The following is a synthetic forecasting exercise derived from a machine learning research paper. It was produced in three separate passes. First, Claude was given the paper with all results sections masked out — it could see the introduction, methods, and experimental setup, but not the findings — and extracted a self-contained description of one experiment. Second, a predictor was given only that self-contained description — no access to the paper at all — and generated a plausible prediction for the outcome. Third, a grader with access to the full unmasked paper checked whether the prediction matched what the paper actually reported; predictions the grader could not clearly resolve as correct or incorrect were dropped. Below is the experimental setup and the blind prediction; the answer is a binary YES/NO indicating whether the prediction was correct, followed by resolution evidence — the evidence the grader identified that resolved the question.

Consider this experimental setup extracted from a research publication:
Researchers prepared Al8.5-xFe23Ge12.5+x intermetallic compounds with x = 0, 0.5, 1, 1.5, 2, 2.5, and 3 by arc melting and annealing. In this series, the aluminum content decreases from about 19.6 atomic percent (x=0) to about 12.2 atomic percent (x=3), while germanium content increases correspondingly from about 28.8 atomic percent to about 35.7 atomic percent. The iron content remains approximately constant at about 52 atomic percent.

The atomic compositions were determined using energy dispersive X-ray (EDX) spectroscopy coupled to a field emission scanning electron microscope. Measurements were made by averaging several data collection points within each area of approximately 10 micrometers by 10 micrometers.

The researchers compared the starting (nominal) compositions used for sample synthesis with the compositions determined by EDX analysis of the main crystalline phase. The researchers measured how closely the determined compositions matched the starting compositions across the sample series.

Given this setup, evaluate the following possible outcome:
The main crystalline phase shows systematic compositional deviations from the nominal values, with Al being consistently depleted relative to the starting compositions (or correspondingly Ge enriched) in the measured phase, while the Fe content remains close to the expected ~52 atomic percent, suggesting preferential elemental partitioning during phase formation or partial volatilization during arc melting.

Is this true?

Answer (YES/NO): NO